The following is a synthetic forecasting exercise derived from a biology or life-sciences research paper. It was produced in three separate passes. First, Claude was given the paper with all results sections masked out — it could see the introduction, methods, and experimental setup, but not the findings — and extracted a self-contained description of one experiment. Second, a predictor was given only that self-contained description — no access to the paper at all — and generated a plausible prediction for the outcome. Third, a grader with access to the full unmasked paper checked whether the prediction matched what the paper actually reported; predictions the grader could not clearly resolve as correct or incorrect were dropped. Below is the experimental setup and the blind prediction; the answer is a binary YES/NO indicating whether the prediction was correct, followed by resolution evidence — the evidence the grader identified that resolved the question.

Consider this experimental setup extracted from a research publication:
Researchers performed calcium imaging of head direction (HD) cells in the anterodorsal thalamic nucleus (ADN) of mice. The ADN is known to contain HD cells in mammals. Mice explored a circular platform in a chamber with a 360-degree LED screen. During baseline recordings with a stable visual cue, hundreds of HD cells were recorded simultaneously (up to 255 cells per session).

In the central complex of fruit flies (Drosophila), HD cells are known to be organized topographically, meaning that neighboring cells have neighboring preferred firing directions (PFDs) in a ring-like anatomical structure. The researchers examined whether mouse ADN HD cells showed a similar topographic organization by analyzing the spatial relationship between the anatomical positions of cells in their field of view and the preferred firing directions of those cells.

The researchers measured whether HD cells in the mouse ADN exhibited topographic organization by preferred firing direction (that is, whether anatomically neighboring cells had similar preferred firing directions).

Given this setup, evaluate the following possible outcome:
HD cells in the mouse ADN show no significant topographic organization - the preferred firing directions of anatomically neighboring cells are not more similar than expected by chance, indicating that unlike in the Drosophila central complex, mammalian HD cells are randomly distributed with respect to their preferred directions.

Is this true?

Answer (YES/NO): YES